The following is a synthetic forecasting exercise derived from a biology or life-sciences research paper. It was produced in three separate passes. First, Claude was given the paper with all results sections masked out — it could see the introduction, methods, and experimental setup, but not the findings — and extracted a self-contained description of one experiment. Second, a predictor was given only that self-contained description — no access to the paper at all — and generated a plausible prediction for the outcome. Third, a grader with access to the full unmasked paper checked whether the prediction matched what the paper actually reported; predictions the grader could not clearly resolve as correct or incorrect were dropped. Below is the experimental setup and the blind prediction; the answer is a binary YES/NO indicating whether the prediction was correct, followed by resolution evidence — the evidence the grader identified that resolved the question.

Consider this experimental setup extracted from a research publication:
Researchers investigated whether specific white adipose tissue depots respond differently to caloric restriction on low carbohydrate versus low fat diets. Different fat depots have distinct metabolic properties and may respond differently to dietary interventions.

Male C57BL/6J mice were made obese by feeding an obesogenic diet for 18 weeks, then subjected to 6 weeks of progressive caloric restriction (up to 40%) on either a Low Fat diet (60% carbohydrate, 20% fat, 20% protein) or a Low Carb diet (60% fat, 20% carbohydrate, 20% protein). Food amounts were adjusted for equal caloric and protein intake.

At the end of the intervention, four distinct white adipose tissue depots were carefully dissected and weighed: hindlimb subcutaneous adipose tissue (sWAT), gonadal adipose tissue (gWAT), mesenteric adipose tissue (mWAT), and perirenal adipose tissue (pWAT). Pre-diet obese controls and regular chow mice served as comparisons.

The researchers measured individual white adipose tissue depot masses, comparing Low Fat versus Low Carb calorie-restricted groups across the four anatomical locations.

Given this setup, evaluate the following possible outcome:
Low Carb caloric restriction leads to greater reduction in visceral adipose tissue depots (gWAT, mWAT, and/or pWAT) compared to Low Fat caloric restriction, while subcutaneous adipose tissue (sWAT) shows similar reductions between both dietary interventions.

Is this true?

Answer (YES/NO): NO